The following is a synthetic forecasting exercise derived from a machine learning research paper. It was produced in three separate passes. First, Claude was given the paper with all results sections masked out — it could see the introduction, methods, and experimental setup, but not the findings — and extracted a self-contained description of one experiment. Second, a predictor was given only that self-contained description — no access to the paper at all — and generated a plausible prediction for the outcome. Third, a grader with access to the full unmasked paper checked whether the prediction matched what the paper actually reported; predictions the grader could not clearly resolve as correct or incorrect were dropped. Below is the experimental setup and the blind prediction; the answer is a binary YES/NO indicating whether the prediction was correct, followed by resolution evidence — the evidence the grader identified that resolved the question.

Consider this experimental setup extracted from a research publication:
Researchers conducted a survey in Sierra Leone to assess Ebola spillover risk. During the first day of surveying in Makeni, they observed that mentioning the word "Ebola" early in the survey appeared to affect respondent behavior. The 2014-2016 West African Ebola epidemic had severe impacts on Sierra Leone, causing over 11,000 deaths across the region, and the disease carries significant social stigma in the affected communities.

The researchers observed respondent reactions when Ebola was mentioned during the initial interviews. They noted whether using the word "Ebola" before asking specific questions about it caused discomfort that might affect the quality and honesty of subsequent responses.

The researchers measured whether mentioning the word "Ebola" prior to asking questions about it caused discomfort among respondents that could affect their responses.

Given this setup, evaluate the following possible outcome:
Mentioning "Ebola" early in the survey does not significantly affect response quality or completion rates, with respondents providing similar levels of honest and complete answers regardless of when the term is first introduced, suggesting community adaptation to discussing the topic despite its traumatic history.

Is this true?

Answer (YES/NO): NO